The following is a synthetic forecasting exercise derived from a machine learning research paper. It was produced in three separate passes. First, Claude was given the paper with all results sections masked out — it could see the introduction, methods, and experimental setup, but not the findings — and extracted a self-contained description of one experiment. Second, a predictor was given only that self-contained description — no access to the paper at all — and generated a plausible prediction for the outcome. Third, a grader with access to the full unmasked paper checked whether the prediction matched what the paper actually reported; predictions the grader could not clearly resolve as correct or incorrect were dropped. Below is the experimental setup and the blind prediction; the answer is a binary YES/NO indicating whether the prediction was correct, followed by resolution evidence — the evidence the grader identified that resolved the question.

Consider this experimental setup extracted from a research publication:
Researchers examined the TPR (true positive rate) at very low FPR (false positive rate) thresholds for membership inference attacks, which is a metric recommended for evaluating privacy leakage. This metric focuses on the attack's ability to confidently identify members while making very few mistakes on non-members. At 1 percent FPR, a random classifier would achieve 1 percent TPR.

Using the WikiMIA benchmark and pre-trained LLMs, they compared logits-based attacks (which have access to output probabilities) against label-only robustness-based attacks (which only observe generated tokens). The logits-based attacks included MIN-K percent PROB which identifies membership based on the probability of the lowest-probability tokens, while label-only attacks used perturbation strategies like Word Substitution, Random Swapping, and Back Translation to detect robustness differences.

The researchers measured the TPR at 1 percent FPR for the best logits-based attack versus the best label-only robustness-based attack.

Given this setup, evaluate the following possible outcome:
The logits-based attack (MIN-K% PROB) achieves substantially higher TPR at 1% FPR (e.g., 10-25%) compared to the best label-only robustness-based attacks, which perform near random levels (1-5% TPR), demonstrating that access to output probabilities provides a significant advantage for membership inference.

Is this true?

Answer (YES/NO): NO